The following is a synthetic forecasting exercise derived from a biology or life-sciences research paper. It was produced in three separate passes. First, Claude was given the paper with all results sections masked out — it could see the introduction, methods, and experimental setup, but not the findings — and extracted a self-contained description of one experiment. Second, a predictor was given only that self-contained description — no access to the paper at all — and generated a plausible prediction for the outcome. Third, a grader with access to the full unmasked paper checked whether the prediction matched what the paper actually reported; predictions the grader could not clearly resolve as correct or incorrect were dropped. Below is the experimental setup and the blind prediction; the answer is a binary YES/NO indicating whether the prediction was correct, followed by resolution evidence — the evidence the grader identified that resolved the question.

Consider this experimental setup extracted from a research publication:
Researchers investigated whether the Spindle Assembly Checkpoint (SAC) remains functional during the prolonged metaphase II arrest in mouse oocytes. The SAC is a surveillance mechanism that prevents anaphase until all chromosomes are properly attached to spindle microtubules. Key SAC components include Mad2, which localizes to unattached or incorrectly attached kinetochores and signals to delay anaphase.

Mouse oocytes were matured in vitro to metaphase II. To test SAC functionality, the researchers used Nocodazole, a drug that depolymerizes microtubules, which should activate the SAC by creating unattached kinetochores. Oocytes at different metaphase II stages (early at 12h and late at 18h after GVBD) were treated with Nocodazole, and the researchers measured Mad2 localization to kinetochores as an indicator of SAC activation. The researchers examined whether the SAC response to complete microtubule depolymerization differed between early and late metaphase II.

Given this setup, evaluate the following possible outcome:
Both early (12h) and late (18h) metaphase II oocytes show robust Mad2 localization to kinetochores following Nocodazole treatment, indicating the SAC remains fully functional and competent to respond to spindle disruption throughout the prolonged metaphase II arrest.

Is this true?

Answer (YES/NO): YES